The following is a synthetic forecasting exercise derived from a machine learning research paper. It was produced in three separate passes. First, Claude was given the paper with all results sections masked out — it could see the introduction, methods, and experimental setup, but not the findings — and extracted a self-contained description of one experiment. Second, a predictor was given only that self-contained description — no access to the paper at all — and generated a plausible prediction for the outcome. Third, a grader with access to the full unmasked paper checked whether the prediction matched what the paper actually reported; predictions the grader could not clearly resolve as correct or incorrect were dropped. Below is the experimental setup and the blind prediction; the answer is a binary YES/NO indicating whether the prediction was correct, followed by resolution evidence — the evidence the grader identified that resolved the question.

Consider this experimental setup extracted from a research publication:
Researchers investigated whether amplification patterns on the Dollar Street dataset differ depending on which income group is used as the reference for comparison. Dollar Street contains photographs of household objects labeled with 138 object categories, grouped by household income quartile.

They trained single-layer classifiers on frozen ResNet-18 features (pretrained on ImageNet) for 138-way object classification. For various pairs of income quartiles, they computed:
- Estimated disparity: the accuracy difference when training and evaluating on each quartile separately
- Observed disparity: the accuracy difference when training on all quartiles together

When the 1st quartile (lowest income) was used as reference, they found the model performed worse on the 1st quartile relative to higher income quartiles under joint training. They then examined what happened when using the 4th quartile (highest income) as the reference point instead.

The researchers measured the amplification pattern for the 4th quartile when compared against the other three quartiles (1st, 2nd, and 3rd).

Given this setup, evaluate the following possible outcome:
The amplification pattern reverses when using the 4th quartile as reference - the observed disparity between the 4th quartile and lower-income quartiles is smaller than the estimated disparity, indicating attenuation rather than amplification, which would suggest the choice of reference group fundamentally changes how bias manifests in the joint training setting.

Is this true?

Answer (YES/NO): NO